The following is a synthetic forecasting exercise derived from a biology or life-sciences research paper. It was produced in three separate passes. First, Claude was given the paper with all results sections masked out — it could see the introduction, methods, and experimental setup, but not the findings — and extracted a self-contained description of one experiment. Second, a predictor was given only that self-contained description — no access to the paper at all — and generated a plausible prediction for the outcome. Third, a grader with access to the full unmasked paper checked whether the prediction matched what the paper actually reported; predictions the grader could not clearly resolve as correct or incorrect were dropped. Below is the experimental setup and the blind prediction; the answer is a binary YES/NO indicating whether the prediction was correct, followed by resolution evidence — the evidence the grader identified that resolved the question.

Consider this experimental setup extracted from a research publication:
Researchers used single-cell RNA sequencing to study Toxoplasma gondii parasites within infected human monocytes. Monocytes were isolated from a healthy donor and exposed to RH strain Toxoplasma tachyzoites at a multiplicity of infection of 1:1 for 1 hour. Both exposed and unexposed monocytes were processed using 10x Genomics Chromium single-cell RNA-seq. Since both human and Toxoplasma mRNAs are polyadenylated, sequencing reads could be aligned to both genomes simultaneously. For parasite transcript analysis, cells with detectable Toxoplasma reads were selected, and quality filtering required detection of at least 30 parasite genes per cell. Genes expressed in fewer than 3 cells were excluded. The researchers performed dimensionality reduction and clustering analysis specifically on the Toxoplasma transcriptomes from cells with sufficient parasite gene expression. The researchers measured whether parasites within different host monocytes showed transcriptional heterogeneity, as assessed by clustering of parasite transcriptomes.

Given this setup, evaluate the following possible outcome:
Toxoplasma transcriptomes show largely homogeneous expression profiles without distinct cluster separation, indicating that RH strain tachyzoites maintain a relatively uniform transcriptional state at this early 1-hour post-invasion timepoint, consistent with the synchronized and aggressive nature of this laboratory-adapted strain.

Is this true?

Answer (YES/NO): NO